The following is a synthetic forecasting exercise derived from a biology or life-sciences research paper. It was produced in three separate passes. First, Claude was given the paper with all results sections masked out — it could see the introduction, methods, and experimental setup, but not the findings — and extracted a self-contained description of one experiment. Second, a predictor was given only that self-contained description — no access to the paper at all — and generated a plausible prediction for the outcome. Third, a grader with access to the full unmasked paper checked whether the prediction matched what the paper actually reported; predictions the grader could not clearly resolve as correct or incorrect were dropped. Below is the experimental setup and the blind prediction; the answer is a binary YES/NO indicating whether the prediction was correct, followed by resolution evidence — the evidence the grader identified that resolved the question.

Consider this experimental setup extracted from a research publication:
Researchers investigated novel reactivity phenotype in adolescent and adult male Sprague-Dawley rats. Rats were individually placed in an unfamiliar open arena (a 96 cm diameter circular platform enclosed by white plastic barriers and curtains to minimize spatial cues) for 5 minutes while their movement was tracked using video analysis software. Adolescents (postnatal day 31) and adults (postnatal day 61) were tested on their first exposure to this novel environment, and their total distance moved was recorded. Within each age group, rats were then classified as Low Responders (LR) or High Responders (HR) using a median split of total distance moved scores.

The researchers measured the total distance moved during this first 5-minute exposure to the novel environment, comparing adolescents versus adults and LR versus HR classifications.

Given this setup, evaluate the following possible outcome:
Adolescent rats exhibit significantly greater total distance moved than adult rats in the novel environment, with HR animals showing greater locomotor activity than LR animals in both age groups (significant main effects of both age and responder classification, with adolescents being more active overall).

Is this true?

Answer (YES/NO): NO